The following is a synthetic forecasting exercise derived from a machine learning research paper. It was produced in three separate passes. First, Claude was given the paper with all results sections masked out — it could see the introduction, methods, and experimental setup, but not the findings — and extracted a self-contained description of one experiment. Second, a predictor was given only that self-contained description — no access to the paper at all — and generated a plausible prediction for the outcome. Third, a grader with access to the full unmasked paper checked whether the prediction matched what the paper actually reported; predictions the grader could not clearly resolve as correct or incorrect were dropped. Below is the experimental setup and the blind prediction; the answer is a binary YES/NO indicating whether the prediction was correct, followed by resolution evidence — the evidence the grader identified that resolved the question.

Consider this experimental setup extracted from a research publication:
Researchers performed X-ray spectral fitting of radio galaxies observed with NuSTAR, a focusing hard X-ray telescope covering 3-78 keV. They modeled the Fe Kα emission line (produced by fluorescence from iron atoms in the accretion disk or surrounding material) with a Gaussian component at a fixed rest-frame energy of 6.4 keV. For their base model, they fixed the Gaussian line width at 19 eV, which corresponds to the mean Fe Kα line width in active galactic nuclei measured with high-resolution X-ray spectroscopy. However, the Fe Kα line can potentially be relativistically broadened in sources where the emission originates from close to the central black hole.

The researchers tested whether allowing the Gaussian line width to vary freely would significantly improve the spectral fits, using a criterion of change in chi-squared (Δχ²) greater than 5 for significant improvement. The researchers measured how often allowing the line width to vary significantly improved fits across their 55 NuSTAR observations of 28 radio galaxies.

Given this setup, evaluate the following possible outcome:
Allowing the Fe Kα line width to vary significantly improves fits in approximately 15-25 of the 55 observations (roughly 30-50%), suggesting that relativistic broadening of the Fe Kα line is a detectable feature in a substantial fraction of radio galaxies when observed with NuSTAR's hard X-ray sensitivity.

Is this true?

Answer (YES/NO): NO